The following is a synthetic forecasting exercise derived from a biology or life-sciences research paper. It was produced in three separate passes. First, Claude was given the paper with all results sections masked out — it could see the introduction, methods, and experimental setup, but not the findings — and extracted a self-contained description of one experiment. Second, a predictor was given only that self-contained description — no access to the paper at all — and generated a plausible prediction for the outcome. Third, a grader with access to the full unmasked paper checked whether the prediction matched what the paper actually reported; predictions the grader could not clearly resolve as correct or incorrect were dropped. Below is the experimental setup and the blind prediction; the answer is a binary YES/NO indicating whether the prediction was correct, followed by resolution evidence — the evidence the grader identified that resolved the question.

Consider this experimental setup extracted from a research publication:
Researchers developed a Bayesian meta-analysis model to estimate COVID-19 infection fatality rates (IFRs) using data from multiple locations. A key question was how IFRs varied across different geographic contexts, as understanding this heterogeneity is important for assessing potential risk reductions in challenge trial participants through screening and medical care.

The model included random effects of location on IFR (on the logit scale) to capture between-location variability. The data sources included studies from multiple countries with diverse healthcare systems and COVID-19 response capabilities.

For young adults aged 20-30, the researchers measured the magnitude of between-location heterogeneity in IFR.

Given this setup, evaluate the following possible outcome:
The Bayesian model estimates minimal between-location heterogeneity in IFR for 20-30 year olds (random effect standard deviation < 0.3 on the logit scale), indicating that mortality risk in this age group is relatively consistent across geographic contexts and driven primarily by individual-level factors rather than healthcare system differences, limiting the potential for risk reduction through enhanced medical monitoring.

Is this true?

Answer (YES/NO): NO